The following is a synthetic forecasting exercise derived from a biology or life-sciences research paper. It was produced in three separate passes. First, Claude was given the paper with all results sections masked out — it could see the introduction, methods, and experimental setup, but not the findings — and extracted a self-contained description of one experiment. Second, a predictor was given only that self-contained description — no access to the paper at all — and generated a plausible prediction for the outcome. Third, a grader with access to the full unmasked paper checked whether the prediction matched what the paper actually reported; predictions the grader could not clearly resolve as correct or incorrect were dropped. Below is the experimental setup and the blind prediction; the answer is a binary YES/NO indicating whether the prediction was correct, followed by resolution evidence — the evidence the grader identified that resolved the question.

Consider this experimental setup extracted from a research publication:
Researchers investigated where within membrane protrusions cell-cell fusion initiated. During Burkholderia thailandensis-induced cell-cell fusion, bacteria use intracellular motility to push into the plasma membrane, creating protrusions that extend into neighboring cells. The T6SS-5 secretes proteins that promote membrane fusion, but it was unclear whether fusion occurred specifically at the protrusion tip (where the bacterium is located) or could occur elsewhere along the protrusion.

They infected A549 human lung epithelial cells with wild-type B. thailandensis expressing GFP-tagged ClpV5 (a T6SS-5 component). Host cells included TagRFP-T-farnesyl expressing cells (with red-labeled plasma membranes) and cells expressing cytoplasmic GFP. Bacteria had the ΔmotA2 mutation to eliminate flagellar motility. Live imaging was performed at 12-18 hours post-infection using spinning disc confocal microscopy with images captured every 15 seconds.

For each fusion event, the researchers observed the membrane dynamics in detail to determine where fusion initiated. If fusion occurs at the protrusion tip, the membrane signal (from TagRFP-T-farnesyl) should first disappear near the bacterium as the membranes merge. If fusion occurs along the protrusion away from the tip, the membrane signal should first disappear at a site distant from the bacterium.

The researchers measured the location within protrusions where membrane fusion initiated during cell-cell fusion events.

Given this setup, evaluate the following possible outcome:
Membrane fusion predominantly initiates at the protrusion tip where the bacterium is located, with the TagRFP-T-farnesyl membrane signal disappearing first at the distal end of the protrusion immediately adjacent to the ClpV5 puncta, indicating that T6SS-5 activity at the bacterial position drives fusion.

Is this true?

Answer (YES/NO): NO